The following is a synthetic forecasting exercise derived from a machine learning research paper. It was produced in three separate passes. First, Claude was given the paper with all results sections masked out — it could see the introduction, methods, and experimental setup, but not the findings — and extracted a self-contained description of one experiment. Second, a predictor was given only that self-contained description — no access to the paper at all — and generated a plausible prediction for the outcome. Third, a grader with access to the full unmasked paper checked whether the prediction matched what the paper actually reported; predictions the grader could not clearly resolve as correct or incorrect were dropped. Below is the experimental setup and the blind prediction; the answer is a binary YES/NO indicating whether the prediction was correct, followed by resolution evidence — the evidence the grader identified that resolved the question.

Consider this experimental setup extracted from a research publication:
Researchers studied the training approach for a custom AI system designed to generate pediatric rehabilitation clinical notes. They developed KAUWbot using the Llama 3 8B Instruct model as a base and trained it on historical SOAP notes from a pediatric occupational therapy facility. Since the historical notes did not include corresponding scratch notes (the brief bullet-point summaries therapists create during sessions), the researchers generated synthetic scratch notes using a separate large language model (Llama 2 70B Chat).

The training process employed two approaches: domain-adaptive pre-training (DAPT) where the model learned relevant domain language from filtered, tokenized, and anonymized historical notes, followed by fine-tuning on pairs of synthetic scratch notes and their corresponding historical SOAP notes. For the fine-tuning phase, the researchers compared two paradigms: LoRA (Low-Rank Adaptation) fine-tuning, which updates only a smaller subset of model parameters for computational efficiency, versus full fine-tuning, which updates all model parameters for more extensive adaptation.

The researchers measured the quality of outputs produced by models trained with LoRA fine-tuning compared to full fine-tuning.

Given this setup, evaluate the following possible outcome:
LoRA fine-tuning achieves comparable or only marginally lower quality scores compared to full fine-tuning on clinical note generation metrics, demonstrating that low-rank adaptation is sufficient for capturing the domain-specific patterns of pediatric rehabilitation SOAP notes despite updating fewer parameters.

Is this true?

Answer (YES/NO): NO